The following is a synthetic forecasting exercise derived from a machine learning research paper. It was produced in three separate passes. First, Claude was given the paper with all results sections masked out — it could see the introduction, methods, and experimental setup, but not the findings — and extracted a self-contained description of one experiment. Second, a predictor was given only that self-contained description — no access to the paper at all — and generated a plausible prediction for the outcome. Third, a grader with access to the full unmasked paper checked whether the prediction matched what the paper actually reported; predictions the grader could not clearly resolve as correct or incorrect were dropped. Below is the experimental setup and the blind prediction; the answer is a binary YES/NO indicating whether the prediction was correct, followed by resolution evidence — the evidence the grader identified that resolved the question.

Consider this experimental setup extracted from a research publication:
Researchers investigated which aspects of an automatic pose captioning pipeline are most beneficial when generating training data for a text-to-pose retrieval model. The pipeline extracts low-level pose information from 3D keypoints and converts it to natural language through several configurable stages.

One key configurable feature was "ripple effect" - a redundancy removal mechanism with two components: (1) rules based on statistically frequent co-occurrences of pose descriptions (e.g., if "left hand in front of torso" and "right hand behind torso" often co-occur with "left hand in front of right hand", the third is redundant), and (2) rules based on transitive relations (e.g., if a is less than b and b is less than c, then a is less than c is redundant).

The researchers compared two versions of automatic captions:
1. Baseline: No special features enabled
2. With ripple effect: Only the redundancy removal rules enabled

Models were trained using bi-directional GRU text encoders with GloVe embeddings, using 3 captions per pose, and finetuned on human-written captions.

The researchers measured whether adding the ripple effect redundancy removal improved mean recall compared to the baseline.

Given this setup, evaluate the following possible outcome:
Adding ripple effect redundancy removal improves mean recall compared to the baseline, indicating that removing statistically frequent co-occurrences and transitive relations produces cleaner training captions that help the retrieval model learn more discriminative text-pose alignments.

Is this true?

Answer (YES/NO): NO